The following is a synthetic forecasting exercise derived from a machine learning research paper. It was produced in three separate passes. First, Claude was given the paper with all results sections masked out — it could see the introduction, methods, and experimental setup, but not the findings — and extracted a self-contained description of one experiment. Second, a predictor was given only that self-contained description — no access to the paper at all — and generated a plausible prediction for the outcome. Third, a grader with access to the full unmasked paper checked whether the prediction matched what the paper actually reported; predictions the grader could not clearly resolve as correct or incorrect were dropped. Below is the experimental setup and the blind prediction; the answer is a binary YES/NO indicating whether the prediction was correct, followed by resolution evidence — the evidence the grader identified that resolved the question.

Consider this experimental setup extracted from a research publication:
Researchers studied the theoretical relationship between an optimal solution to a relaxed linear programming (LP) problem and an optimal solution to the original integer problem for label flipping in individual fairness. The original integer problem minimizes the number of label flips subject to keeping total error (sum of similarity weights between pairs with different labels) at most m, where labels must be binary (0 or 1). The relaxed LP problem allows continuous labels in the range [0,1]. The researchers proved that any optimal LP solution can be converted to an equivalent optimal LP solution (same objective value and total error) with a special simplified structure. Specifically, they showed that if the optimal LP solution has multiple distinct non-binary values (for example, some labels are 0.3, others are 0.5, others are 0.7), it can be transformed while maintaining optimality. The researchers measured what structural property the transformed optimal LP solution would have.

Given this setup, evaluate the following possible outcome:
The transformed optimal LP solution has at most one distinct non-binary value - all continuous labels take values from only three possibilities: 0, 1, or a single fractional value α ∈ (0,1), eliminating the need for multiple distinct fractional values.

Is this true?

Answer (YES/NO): YES